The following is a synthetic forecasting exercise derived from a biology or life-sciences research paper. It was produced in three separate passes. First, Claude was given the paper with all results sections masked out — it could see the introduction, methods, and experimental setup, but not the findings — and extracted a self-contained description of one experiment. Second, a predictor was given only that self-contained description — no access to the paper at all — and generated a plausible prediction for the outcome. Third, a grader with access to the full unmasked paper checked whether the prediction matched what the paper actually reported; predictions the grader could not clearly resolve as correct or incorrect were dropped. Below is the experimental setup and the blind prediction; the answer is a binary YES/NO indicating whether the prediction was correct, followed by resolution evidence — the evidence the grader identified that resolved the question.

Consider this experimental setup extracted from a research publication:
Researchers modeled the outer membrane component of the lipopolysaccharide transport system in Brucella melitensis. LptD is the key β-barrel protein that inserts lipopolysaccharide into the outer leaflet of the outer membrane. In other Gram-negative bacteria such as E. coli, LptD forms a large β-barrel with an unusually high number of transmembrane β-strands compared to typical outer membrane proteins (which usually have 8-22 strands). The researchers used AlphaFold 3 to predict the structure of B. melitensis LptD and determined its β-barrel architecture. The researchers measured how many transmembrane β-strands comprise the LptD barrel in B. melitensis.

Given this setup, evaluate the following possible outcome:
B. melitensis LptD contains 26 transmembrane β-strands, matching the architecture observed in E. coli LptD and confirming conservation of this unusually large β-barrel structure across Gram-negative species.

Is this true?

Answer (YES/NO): YES